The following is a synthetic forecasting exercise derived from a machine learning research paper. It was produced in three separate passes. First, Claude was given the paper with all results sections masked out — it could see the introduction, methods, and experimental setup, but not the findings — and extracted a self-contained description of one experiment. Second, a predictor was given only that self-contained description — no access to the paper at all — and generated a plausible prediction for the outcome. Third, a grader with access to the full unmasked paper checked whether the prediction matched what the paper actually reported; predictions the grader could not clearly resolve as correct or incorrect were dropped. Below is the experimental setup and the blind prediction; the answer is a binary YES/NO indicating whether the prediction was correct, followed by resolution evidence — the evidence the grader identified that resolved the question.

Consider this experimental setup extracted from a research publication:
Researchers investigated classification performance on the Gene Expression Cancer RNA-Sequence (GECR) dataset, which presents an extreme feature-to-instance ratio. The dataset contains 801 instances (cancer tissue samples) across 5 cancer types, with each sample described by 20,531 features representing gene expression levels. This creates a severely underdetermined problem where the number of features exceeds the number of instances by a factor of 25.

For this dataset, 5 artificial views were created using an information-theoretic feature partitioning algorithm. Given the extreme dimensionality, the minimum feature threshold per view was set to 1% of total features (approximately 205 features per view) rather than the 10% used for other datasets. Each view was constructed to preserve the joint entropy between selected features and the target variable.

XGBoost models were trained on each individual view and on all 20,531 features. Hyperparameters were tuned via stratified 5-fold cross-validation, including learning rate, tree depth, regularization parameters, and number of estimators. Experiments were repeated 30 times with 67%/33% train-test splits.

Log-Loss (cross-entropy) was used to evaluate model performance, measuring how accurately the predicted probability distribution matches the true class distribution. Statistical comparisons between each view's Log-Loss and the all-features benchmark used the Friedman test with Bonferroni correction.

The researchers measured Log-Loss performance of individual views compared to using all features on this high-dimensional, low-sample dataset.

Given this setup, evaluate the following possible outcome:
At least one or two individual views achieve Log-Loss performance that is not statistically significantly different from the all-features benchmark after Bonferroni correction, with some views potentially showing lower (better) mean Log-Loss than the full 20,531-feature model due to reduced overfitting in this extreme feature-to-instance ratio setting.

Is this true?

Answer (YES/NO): YES